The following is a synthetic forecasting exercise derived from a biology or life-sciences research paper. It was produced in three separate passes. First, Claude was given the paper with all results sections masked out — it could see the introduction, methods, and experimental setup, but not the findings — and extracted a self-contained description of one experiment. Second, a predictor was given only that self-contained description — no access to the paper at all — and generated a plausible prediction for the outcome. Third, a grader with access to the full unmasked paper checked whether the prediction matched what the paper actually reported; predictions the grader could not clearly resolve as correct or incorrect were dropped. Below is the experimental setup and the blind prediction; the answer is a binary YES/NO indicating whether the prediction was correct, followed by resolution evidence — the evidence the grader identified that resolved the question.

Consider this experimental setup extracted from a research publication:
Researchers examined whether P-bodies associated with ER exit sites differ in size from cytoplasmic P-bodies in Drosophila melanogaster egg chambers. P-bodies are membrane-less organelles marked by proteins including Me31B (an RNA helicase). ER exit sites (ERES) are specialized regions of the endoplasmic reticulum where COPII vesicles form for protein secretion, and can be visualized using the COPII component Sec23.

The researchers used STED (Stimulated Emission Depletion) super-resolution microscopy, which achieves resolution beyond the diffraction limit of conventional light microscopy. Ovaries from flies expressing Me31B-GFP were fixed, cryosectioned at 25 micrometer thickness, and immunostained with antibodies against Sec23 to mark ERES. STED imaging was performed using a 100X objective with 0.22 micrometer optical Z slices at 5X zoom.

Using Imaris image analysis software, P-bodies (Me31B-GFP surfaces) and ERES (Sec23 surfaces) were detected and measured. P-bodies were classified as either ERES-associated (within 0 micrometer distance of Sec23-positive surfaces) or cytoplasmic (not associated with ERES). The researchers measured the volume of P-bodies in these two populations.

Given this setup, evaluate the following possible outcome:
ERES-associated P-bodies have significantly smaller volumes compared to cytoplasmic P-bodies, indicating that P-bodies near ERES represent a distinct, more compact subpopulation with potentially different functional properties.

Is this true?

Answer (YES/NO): NO